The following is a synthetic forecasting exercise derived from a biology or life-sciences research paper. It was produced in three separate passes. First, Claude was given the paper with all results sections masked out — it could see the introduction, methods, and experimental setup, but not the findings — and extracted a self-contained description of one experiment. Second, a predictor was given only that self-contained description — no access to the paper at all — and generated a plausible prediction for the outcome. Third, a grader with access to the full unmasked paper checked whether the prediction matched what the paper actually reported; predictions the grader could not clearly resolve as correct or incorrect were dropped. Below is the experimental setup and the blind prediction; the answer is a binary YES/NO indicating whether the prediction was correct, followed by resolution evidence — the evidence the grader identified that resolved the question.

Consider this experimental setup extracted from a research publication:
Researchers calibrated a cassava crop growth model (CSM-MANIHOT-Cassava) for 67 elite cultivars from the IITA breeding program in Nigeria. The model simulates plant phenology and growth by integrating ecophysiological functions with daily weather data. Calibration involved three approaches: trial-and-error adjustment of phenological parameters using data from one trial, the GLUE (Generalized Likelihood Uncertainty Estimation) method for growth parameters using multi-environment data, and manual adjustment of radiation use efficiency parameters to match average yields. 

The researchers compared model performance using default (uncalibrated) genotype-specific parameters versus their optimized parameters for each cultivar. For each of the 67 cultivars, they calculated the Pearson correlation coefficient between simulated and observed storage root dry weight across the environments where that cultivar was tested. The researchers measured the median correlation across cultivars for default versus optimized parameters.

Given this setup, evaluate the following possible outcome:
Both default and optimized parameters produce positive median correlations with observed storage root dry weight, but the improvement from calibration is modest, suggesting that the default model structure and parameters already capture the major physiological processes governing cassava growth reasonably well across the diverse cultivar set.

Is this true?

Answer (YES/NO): NO